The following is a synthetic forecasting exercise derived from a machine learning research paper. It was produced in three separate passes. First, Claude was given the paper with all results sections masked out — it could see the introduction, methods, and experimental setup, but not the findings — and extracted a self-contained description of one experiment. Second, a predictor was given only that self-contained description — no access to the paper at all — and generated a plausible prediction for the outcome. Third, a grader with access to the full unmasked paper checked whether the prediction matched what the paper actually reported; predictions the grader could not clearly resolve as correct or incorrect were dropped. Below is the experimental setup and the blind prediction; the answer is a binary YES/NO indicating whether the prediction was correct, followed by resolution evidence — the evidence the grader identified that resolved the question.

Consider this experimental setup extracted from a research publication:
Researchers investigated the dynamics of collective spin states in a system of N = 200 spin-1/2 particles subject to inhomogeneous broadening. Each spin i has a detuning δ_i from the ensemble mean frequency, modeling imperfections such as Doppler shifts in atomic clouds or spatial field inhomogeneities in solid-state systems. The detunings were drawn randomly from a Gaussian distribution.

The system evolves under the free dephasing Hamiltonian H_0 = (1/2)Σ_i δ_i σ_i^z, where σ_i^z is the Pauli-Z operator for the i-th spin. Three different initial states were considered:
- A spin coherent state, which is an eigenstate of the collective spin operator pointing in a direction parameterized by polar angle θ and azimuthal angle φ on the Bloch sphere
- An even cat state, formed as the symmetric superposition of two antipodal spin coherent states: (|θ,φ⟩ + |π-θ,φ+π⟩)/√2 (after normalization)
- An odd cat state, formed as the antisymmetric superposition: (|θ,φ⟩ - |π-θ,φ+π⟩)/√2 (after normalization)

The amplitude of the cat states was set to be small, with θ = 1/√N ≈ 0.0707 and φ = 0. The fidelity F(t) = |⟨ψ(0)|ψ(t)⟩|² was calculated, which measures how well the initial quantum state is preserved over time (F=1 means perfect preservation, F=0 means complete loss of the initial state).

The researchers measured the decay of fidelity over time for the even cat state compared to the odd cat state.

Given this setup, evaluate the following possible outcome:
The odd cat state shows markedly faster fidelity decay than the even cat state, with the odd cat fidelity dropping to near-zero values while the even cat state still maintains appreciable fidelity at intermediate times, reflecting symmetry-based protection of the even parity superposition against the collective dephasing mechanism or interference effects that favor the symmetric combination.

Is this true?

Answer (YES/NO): YES